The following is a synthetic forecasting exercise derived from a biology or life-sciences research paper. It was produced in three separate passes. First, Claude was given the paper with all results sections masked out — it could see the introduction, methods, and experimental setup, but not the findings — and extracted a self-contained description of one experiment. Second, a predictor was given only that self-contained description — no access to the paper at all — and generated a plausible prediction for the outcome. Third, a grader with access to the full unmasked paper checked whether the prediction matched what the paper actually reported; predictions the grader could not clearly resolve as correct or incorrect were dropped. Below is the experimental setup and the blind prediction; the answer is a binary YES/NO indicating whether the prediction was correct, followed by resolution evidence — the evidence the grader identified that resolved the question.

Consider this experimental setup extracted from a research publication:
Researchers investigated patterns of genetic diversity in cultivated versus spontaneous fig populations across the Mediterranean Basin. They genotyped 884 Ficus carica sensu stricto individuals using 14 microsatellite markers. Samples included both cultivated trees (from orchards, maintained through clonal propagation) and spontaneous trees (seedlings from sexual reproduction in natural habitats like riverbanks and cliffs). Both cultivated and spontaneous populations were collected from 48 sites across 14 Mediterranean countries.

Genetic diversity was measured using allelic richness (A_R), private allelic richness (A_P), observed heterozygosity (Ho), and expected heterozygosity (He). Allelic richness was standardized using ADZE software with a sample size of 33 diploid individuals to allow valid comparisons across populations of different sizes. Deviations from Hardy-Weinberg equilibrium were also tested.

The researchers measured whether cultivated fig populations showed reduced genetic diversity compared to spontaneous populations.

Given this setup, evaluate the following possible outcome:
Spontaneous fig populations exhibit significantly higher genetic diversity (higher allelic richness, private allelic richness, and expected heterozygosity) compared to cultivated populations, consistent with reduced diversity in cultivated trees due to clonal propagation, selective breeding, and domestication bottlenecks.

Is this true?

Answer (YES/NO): NO